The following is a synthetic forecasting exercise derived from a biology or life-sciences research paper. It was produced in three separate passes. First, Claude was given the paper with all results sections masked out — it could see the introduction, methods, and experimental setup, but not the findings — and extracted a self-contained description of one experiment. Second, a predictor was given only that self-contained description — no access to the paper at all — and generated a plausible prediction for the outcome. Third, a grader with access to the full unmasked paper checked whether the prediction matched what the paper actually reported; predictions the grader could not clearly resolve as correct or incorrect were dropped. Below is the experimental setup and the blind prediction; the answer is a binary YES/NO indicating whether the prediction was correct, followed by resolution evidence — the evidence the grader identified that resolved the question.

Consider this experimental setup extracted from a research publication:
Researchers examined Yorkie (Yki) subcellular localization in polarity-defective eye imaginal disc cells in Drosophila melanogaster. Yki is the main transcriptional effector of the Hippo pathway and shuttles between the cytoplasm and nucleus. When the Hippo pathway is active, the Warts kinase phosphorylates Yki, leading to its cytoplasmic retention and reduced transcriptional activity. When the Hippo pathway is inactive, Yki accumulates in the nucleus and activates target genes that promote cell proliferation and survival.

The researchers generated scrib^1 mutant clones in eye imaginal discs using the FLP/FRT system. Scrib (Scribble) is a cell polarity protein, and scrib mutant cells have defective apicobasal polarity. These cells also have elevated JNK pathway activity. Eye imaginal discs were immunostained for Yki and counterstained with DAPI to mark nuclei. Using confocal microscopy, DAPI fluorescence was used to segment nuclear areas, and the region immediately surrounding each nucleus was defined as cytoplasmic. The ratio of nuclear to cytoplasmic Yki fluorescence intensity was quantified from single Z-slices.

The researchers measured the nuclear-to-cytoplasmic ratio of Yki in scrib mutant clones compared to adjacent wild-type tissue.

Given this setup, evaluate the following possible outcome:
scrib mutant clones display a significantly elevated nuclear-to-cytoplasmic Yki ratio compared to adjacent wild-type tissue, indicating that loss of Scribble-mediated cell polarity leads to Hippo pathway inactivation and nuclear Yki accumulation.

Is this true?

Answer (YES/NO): YES